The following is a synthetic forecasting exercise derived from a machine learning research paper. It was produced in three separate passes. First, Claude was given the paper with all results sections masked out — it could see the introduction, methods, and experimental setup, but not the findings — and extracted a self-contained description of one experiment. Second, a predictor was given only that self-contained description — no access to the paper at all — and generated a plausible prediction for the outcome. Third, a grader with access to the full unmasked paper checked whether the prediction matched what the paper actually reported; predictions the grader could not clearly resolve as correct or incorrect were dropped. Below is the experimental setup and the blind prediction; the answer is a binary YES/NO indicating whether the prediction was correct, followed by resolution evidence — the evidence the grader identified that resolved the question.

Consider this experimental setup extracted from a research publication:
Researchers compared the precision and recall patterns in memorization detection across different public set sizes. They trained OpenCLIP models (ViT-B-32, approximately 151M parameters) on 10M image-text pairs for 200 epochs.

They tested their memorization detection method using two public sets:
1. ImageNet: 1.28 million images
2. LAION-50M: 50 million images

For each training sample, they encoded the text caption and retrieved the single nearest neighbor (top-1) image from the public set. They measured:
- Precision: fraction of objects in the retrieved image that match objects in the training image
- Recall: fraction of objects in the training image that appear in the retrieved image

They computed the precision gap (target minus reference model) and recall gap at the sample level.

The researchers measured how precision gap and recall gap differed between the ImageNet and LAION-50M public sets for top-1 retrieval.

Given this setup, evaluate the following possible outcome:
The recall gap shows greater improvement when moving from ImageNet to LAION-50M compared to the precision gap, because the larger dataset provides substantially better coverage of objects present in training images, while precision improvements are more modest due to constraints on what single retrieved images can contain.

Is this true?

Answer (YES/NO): NO